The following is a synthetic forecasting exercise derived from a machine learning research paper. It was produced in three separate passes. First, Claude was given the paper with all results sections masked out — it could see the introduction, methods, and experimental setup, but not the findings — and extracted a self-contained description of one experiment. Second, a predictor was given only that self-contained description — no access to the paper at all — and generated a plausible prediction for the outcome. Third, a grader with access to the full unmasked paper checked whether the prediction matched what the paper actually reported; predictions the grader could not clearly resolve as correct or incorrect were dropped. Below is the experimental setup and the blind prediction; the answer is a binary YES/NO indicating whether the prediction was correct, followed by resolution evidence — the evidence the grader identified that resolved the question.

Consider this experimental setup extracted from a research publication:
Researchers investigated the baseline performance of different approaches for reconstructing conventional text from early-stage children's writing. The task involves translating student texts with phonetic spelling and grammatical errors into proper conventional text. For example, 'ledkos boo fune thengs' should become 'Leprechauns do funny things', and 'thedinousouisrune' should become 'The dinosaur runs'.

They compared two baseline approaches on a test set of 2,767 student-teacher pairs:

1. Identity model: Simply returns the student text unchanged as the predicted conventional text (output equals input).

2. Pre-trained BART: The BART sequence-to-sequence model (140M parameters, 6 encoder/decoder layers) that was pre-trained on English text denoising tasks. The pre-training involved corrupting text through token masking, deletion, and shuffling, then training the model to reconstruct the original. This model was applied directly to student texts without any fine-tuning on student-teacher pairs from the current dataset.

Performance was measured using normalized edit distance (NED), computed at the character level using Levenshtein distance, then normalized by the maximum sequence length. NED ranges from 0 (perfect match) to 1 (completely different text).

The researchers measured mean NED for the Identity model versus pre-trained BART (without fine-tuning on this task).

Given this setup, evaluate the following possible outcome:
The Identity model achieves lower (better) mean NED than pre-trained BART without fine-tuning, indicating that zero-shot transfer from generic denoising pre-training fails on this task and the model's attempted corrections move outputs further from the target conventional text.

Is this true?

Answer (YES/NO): NO